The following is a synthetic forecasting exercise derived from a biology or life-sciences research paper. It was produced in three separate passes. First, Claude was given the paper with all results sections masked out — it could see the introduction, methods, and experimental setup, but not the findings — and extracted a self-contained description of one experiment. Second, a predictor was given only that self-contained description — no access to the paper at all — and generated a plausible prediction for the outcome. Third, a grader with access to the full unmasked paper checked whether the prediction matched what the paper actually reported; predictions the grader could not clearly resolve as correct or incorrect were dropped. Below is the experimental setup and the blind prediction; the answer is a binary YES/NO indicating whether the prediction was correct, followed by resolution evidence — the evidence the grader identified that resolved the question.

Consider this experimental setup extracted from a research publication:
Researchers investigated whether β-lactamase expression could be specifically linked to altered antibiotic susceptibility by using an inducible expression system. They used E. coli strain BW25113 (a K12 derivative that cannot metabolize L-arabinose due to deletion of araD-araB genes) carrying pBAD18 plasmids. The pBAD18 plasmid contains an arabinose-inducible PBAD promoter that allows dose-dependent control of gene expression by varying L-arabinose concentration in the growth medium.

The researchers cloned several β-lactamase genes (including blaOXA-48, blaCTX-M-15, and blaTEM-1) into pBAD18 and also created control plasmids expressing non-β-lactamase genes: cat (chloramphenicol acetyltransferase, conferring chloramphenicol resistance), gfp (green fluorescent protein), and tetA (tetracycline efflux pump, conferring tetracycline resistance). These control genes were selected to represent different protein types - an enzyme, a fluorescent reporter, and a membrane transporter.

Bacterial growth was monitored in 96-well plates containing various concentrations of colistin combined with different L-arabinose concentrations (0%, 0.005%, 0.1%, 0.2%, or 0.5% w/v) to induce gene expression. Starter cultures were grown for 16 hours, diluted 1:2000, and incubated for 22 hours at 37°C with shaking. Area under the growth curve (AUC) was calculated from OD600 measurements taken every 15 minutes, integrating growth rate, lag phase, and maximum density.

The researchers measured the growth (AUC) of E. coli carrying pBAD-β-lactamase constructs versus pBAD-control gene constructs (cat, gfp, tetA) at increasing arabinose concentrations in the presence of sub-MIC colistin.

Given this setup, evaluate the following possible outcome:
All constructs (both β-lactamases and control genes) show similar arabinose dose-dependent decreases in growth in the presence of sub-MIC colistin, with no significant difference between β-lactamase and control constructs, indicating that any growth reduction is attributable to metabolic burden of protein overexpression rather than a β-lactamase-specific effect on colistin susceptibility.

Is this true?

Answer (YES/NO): NO